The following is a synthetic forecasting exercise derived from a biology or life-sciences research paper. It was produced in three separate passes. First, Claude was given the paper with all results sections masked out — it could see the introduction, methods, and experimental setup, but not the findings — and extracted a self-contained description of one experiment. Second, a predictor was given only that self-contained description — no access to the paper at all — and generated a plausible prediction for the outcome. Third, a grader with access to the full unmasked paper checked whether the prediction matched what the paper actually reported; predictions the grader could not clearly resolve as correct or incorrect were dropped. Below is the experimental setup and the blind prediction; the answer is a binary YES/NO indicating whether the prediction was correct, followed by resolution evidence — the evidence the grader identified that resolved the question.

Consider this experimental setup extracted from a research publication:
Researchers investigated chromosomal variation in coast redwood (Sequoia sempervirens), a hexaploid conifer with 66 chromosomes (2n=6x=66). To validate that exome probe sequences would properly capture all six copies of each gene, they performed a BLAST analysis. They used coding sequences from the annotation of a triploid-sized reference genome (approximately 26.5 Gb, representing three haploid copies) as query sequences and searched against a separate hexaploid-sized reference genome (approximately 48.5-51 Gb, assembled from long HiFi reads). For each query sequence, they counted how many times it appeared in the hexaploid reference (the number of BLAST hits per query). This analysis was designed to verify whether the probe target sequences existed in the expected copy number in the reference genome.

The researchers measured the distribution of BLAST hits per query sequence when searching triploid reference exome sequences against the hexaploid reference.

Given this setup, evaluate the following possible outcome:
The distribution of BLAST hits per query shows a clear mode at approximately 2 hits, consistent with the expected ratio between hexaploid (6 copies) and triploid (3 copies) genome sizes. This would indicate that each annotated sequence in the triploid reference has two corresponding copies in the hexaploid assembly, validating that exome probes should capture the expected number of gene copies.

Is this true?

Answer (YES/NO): NO